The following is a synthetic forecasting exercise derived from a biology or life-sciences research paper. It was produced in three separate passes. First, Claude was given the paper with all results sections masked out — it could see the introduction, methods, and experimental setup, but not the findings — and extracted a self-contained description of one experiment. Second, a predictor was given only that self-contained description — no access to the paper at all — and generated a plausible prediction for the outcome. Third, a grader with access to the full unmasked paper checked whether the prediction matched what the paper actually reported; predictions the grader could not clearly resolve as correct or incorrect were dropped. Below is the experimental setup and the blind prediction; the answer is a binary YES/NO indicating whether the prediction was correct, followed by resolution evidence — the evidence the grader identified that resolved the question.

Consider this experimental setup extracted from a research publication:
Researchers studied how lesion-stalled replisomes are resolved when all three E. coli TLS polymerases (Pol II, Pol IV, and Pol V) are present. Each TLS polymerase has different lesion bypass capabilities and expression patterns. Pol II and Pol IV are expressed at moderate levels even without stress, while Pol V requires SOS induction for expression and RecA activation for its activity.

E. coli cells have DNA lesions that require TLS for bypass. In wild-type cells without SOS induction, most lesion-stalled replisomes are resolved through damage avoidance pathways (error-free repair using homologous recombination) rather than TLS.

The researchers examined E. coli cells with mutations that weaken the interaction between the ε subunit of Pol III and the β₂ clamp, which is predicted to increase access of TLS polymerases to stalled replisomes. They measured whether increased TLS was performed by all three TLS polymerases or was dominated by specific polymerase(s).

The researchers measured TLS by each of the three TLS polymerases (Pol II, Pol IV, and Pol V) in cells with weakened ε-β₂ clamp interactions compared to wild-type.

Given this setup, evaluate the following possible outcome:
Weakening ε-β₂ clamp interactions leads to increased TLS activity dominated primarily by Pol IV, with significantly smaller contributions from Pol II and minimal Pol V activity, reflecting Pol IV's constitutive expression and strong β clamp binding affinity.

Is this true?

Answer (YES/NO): NO